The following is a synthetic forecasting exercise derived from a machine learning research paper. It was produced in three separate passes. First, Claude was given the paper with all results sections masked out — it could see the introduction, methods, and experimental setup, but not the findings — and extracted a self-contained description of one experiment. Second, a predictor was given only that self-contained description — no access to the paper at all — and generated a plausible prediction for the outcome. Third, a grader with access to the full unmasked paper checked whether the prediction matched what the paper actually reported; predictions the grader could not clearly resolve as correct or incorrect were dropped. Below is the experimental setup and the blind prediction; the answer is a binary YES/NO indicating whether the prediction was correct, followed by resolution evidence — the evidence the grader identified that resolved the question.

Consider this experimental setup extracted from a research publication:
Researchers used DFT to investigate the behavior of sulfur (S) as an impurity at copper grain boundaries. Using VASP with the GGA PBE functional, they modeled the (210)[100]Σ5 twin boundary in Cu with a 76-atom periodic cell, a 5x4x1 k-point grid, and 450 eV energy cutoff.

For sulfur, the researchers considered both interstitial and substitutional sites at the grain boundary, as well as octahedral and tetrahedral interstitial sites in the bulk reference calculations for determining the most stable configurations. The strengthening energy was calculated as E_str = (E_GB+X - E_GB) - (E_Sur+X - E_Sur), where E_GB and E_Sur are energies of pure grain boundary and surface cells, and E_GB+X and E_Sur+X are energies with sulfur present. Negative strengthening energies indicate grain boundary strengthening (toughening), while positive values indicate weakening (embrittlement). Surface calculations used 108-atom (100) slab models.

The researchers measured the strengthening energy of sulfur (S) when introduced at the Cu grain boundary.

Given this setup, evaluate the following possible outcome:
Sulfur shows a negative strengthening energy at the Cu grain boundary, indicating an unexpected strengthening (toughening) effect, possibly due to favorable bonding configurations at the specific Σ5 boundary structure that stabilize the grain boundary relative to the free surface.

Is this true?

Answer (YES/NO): NO